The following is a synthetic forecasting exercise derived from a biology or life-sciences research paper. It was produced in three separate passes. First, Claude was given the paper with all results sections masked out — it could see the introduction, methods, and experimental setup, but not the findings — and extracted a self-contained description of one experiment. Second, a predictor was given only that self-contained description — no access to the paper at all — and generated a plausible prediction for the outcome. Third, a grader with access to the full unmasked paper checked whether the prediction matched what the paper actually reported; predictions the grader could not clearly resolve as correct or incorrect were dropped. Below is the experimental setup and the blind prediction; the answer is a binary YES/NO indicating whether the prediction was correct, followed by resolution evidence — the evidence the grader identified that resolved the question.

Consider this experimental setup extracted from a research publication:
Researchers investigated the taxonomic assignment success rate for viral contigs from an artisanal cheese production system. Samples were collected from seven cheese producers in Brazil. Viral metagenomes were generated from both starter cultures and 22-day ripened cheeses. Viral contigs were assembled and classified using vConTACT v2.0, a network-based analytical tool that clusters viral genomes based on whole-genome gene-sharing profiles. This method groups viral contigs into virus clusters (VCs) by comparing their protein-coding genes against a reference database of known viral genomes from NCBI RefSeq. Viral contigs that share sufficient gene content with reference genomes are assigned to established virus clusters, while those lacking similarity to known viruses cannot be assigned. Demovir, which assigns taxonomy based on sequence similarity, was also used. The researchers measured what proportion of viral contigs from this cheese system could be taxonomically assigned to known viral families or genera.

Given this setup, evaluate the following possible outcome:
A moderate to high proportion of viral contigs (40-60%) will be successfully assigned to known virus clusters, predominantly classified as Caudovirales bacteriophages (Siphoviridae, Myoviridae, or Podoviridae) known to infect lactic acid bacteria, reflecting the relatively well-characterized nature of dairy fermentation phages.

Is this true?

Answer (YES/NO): NO